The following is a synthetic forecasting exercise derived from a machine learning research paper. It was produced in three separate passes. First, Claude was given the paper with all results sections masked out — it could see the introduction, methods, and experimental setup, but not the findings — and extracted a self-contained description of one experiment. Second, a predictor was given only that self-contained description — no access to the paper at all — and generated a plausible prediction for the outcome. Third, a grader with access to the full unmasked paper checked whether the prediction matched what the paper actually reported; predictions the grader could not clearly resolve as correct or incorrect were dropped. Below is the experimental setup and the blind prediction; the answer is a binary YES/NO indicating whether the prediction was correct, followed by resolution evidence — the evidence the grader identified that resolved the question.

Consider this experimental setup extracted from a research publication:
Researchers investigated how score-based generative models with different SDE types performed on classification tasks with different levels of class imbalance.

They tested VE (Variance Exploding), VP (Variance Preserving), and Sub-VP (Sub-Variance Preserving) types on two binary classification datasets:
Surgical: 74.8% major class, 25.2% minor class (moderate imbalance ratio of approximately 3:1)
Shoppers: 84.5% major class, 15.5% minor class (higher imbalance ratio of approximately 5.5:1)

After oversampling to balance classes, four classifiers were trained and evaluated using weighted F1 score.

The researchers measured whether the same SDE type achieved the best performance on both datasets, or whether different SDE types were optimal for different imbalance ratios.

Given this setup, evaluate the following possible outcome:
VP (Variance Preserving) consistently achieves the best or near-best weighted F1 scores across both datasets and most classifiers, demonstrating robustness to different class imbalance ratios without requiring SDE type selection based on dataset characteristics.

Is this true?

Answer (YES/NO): NO